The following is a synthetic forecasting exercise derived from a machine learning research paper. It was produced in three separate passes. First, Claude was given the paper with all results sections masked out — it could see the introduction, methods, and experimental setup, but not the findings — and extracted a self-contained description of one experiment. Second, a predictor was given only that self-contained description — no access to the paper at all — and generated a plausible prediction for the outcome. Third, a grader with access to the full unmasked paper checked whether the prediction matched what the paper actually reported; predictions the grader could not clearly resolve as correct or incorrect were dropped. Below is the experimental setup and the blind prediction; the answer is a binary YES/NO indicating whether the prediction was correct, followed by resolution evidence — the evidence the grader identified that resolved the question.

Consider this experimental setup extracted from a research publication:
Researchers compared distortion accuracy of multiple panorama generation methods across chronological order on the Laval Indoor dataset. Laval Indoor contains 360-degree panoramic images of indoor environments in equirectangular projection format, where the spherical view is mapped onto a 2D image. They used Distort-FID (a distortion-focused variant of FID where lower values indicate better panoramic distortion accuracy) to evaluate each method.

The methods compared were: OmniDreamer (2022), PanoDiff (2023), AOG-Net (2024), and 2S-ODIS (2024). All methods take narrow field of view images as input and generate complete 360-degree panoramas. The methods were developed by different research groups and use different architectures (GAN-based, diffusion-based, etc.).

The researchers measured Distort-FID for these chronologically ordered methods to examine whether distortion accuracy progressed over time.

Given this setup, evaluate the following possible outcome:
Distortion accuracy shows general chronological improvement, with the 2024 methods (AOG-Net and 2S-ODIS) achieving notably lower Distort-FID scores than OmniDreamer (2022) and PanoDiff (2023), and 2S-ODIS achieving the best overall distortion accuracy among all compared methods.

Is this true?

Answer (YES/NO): NO